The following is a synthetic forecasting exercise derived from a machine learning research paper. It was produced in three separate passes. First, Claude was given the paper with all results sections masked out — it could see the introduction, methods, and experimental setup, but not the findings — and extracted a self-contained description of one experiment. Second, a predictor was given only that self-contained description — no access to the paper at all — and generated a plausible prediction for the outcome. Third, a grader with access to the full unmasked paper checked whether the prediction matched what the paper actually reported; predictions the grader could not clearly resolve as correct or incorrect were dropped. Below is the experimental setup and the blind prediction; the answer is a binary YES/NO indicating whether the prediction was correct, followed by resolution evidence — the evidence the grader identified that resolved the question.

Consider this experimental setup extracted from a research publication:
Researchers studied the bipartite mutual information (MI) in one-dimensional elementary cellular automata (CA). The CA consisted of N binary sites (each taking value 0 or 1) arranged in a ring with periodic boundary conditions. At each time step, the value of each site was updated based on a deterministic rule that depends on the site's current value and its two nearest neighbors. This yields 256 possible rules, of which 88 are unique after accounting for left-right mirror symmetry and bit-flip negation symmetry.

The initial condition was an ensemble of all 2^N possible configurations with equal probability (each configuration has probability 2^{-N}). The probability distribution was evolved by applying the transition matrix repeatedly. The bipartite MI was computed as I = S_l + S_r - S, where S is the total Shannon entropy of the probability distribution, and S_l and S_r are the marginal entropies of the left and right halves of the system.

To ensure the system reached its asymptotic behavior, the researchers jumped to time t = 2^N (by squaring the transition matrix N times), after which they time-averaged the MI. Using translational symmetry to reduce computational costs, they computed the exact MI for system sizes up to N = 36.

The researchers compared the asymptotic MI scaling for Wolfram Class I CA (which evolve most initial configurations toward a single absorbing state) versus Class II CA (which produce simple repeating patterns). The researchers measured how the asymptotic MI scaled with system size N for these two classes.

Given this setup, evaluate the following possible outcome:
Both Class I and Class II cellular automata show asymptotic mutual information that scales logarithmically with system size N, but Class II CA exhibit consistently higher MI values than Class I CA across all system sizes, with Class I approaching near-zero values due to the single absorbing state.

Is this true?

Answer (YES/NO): NO